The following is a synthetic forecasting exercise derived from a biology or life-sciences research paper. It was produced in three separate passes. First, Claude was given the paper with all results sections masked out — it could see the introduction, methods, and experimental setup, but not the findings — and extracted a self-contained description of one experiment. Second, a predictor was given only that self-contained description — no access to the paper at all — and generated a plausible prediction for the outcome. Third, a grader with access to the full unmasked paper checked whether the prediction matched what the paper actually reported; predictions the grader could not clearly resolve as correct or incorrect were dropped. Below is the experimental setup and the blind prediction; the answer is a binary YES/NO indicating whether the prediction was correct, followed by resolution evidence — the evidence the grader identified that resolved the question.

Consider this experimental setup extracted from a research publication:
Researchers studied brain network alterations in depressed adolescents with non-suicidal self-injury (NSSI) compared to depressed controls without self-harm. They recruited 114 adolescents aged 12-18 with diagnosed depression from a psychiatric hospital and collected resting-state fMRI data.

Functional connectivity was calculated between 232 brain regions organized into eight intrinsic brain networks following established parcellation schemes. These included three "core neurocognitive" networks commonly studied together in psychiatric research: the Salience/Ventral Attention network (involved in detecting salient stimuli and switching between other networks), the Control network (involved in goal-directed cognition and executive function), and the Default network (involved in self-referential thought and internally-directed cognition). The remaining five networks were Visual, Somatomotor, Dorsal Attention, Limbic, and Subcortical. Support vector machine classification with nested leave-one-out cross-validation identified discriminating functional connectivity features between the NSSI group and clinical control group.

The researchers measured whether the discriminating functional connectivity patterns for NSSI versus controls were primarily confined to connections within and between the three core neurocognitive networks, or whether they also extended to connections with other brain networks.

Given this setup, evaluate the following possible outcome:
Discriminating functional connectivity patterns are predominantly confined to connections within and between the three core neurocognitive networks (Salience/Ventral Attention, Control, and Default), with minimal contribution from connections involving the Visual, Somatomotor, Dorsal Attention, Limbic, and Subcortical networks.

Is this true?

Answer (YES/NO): NO